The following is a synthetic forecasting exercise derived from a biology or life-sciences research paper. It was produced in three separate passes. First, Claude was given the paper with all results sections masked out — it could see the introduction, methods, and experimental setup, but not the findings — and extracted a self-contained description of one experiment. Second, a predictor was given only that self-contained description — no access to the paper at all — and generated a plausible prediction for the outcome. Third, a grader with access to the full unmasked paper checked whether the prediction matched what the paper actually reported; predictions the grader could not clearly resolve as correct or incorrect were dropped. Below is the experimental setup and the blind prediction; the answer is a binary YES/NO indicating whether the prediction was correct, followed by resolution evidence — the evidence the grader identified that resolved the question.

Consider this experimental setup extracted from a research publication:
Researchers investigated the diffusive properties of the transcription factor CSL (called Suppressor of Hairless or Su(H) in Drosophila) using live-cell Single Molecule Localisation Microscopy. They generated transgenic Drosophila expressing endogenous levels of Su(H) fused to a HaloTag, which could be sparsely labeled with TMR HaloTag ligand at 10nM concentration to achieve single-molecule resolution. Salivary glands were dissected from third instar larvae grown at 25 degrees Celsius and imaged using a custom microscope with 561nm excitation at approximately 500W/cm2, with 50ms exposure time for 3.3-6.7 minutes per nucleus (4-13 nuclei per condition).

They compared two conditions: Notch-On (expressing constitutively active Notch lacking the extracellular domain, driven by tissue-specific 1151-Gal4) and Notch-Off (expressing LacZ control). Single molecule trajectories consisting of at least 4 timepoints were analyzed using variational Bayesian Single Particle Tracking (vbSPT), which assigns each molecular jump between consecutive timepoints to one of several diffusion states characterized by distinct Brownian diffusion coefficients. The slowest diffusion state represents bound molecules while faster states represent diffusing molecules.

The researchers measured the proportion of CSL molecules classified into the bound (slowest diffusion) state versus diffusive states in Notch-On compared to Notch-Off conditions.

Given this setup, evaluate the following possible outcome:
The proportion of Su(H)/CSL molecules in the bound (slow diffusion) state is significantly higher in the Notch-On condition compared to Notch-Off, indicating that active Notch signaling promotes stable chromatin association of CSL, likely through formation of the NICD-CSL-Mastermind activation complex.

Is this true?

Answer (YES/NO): YES